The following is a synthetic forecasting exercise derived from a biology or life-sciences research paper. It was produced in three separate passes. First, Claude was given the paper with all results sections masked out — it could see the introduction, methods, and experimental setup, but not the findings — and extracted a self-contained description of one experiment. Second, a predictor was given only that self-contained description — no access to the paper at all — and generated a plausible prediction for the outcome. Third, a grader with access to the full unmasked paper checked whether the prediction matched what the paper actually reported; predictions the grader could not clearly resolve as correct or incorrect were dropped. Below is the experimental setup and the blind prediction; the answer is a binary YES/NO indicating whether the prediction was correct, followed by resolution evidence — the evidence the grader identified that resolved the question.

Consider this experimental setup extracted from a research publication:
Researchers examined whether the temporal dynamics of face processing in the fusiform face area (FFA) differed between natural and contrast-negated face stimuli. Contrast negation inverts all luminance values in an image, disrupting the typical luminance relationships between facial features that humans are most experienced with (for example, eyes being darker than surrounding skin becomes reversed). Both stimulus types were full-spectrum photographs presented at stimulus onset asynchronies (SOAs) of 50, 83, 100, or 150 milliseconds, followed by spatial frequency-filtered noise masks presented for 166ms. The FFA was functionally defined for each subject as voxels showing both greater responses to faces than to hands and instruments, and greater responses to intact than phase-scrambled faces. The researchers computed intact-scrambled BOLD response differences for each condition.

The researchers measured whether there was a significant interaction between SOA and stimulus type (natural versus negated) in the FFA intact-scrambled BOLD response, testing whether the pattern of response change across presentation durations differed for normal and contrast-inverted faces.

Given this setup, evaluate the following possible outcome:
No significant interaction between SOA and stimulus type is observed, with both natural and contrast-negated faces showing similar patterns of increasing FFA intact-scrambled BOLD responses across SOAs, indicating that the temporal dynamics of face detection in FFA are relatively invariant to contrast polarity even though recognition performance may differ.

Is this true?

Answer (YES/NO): NO